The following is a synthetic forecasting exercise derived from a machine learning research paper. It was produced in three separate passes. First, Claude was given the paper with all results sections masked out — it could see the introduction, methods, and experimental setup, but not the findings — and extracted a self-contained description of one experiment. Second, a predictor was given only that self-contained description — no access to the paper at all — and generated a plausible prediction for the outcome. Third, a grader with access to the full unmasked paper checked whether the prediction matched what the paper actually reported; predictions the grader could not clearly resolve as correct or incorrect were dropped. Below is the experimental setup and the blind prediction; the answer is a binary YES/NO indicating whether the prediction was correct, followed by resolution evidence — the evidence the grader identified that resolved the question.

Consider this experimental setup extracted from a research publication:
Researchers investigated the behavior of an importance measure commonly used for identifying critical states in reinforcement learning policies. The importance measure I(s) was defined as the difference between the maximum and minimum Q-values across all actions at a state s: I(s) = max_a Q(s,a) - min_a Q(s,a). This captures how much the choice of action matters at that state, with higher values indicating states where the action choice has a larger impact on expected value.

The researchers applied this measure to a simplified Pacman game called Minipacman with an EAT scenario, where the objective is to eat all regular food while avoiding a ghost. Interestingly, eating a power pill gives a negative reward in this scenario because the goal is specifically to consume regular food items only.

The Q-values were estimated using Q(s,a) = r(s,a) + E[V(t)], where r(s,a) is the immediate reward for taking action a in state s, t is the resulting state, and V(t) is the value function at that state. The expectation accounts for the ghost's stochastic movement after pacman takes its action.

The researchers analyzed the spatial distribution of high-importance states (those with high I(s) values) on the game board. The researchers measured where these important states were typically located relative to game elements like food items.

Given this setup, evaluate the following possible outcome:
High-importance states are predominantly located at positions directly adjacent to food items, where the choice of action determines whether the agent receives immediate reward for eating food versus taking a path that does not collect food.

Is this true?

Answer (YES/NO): YES